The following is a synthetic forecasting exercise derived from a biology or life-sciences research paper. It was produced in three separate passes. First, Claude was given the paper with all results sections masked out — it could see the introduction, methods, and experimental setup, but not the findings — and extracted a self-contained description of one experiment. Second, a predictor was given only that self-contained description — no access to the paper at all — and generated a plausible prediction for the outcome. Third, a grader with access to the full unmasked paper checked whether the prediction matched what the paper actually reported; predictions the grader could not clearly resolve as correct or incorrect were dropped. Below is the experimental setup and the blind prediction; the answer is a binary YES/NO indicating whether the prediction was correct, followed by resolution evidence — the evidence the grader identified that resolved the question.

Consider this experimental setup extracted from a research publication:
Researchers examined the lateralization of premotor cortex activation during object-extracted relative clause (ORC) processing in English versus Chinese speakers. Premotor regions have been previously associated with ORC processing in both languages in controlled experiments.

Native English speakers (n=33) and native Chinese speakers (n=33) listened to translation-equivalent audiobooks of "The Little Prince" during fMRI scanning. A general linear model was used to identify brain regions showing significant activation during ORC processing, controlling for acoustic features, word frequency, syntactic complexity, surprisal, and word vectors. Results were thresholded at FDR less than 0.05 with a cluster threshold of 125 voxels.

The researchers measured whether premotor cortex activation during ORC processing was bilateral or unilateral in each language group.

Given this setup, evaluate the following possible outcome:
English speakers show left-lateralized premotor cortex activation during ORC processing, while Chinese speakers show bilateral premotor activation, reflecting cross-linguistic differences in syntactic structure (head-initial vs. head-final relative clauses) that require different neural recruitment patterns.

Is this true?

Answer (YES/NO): YES